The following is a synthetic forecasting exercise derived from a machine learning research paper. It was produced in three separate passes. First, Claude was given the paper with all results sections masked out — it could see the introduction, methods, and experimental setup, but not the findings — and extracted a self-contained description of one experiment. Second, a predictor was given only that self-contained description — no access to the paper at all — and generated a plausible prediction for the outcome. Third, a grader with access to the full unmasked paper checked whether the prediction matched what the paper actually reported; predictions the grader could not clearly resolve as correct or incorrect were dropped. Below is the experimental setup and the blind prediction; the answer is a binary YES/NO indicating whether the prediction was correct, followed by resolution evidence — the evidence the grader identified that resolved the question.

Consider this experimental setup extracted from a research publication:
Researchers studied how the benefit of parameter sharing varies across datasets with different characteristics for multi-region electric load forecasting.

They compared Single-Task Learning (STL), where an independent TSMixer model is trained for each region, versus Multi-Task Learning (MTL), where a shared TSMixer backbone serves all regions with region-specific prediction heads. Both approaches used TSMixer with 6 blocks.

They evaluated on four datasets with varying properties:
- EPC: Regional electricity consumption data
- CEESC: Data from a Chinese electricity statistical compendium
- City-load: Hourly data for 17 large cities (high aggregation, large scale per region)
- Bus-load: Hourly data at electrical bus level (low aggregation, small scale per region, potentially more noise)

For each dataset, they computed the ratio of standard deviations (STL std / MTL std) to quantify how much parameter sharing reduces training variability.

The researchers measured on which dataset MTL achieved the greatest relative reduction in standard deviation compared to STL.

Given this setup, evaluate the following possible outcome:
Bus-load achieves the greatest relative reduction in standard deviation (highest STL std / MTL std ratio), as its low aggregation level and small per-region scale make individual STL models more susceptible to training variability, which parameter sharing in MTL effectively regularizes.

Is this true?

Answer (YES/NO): YES